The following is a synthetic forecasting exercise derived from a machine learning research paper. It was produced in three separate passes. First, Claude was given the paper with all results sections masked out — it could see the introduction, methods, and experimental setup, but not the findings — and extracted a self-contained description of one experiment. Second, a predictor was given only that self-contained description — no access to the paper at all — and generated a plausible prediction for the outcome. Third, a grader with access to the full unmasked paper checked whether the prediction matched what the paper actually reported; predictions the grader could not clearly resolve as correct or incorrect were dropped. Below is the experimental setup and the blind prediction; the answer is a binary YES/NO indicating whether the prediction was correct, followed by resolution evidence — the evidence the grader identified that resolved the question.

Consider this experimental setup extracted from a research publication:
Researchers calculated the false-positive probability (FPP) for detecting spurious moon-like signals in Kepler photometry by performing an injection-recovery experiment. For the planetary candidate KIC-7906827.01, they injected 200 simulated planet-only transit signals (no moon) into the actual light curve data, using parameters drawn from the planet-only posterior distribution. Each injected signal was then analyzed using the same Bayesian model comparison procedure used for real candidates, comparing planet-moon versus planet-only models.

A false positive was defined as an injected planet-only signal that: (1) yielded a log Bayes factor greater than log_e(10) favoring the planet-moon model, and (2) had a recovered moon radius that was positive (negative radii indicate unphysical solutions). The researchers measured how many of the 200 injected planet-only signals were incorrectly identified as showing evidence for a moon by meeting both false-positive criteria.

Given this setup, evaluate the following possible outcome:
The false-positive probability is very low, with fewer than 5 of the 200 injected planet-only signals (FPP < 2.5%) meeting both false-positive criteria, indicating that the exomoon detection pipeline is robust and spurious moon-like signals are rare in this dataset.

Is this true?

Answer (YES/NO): YES